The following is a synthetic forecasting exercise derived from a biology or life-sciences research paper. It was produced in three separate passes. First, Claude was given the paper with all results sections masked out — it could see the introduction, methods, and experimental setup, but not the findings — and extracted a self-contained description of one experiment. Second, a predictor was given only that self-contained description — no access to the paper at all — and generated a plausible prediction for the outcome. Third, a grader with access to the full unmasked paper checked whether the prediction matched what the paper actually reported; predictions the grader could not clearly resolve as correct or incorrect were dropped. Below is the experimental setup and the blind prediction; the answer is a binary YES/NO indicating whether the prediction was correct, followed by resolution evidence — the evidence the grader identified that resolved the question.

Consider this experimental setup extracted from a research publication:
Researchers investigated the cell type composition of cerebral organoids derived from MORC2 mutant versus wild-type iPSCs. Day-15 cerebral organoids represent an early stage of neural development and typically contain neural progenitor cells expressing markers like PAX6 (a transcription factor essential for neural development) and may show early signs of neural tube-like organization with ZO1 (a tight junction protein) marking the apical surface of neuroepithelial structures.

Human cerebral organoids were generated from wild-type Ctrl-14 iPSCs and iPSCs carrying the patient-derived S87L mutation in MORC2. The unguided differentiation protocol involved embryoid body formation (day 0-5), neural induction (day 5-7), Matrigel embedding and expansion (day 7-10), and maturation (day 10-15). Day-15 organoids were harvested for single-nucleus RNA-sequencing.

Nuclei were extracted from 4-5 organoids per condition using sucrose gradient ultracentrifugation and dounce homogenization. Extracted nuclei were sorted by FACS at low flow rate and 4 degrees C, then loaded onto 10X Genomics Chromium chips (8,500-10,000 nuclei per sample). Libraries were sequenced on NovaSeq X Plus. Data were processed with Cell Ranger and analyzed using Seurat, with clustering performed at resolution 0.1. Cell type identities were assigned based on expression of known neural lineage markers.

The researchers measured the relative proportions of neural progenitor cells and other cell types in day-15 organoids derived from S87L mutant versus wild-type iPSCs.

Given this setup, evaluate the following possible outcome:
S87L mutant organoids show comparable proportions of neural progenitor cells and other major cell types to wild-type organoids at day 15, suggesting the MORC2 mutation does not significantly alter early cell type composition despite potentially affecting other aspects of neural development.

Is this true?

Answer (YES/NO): YES